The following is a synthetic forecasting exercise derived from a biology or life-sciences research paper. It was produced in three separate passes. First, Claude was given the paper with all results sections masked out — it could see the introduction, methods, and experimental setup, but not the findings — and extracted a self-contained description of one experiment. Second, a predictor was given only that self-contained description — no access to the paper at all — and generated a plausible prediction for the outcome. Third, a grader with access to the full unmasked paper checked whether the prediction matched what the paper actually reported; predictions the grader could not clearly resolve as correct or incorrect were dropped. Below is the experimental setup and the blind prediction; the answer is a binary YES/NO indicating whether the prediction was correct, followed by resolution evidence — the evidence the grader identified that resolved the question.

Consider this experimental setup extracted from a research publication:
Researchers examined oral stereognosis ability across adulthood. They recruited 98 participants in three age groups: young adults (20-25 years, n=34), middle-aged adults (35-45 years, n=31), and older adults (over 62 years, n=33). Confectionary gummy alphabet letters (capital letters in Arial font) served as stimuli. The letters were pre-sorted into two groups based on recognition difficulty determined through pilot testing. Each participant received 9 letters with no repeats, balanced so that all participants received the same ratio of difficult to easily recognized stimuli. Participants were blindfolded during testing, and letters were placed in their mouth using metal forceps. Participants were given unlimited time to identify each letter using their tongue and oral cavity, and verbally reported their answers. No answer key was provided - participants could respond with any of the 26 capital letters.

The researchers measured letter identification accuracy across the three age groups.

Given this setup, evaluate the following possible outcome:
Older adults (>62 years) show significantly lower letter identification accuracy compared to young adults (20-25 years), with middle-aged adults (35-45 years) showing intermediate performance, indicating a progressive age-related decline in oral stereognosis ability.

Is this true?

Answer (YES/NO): NO